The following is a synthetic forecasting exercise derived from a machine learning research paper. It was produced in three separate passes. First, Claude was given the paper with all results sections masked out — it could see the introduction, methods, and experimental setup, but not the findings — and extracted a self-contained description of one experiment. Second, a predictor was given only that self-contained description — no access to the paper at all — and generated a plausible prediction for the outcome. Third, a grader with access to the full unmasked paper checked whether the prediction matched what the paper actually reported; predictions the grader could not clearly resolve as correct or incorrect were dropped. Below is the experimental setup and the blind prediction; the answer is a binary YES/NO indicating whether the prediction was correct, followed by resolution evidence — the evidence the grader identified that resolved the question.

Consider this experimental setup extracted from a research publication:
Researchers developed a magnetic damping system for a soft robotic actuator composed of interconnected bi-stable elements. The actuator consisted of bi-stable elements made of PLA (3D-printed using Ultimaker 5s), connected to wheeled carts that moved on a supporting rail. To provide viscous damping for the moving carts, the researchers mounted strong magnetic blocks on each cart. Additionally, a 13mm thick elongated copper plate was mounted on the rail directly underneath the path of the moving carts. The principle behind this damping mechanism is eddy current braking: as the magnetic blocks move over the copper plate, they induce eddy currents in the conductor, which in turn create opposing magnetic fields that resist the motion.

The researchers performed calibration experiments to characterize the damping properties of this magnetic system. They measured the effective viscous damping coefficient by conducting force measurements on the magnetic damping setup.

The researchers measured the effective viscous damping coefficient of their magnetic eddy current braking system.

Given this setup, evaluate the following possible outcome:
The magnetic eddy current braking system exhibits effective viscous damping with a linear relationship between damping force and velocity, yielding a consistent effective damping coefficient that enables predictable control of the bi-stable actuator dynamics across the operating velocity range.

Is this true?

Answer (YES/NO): YES